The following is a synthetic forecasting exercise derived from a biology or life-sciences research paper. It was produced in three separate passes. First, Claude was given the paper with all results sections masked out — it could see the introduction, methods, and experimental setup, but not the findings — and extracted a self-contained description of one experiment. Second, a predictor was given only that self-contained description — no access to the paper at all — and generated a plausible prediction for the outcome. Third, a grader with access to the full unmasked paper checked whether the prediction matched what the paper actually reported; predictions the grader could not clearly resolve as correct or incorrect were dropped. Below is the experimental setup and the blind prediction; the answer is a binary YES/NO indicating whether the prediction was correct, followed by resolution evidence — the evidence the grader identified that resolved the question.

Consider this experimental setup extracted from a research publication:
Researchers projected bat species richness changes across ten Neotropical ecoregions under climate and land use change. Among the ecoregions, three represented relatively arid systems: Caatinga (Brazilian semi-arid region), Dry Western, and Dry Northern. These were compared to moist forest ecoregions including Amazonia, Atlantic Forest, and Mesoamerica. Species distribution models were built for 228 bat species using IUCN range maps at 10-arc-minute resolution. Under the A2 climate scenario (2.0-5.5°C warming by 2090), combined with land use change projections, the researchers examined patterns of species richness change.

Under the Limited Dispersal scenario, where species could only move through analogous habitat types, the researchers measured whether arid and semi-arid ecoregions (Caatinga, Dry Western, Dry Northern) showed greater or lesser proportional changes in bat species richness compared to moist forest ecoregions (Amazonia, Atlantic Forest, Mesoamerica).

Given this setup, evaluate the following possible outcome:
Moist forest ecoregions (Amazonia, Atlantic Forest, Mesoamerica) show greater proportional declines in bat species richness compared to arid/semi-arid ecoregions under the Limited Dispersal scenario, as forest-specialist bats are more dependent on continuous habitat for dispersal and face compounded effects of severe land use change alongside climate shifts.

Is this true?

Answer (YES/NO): NO